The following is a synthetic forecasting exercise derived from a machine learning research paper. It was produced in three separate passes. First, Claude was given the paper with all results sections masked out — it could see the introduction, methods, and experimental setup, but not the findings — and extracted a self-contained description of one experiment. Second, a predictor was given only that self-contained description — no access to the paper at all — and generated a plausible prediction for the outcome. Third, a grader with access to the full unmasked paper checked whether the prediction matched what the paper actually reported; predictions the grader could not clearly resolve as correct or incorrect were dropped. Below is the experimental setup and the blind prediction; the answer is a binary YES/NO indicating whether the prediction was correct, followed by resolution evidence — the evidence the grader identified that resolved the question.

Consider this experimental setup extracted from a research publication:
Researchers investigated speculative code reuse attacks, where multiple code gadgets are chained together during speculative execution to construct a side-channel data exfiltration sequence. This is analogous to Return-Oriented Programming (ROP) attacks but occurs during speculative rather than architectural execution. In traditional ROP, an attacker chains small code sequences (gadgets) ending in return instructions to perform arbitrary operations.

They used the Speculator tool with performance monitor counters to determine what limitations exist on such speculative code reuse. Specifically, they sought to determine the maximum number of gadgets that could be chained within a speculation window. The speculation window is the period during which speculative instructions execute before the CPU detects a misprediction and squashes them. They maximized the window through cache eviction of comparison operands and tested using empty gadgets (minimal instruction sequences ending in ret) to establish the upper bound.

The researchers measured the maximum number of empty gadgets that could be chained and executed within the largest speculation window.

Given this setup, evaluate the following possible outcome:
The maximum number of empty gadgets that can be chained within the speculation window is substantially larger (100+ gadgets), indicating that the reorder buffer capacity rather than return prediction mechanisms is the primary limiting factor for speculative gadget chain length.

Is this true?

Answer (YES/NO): NO